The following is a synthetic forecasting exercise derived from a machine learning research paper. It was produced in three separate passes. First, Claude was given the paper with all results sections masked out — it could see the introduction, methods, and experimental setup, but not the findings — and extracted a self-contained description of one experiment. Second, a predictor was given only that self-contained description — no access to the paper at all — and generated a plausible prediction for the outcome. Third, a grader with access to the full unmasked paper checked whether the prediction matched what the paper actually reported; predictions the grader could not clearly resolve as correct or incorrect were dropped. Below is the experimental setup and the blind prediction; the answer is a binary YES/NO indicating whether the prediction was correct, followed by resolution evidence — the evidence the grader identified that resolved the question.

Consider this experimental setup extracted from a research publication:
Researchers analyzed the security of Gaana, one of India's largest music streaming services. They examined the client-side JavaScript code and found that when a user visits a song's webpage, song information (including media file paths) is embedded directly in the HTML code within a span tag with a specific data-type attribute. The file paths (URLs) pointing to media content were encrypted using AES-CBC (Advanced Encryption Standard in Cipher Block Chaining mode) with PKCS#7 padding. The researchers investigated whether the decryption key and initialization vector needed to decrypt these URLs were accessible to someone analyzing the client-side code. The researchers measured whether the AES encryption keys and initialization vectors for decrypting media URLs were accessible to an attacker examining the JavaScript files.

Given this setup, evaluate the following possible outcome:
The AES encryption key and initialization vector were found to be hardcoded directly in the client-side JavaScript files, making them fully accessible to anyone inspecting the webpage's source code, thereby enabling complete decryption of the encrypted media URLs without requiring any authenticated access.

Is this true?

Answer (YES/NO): YES